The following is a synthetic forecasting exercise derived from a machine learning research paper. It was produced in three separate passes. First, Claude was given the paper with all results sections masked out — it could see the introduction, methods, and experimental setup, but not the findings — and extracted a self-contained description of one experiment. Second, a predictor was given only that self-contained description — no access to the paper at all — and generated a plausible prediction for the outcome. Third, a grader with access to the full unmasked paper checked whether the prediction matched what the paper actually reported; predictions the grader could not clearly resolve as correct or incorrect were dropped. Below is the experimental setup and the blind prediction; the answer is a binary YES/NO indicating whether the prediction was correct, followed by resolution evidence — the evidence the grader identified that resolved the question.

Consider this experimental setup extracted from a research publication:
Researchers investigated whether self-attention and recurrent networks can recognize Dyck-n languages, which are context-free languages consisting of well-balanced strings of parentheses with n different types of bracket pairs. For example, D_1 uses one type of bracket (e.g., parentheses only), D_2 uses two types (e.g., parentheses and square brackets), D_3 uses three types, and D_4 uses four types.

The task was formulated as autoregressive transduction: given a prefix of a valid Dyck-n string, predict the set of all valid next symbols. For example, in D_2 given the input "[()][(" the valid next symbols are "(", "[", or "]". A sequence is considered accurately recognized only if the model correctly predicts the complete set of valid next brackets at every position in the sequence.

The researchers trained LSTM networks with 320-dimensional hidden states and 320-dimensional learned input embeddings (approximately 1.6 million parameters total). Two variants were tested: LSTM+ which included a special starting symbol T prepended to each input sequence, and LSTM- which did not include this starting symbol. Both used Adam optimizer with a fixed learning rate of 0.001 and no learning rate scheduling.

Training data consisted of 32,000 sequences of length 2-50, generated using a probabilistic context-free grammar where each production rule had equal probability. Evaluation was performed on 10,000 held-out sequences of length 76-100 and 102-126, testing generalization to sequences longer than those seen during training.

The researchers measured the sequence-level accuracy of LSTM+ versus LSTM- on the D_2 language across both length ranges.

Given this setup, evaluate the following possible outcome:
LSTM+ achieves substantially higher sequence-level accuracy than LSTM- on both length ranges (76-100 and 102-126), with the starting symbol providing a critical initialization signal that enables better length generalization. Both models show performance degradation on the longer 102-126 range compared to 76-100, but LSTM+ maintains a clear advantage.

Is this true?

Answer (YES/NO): NO